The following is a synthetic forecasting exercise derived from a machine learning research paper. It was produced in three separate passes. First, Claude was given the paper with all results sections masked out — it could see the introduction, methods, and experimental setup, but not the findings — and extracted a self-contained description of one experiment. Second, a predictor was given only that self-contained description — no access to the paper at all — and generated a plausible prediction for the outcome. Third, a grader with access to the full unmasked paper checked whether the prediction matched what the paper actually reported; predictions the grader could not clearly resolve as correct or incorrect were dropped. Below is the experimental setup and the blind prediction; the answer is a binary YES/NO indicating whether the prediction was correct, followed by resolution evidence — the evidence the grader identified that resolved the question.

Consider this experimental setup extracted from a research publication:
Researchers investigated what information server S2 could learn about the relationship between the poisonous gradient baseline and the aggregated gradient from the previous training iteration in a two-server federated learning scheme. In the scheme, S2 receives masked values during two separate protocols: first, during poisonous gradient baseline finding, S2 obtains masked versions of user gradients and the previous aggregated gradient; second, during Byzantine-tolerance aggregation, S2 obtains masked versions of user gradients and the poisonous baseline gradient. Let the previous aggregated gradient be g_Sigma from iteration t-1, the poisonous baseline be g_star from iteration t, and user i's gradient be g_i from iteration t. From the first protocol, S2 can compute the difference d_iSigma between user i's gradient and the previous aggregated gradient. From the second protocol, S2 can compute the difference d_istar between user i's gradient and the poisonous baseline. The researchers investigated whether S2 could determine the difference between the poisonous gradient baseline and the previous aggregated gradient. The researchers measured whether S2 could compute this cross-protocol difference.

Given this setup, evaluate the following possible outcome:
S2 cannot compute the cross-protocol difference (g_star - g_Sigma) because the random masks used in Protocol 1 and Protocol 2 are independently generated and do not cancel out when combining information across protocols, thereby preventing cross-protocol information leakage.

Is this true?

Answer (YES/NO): NO